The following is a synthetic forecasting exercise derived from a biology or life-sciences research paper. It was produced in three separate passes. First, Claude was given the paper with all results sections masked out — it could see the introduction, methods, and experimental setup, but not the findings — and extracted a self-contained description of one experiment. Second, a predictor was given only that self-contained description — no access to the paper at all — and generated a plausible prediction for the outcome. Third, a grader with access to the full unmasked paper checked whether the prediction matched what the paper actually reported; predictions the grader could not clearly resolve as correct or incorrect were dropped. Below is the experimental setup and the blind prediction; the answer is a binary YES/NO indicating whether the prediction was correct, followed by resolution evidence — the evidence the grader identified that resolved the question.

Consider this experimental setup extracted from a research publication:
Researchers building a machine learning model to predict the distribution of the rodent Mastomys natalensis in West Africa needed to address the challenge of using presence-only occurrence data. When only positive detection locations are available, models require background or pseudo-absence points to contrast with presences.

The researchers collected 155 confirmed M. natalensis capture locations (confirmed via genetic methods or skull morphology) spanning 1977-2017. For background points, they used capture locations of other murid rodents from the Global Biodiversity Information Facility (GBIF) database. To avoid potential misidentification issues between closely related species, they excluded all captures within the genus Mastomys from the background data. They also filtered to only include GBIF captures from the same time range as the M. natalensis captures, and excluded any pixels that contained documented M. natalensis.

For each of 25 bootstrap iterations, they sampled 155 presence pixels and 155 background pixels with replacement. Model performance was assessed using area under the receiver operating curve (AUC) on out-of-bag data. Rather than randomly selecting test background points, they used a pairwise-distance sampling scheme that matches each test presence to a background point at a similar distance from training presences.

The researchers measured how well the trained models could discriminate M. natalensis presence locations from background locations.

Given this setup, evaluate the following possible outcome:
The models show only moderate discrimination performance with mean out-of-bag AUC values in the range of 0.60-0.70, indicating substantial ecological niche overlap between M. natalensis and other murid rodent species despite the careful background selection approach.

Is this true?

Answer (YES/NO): YES